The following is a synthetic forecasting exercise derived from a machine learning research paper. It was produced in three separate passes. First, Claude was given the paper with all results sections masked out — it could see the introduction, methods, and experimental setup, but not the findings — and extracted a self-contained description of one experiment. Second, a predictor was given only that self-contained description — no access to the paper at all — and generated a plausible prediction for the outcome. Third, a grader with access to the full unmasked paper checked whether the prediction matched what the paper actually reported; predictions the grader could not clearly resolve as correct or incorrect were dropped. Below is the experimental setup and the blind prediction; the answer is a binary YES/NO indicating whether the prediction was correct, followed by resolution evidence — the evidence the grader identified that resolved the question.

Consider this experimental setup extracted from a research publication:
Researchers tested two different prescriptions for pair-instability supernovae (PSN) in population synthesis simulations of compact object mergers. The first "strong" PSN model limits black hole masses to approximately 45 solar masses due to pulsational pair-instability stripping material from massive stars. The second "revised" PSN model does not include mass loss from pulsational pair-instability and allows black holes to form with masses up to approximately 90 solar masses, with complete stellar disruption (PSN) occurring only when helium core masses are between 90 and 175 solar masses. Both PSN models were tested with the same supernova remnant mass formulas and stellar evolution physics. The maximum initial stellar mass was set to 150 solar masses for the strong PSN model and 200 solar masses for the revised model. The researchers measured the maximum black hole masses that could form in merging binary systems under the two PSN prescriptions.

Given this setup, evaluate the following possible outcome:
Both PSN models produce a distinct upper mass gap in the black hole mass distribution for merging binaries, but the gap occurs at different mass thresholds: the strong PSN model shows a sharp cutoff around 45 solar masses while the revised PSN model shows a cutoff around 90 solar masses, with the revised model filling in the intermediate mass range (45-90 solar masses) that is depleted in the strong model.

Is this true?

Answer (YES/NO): NO